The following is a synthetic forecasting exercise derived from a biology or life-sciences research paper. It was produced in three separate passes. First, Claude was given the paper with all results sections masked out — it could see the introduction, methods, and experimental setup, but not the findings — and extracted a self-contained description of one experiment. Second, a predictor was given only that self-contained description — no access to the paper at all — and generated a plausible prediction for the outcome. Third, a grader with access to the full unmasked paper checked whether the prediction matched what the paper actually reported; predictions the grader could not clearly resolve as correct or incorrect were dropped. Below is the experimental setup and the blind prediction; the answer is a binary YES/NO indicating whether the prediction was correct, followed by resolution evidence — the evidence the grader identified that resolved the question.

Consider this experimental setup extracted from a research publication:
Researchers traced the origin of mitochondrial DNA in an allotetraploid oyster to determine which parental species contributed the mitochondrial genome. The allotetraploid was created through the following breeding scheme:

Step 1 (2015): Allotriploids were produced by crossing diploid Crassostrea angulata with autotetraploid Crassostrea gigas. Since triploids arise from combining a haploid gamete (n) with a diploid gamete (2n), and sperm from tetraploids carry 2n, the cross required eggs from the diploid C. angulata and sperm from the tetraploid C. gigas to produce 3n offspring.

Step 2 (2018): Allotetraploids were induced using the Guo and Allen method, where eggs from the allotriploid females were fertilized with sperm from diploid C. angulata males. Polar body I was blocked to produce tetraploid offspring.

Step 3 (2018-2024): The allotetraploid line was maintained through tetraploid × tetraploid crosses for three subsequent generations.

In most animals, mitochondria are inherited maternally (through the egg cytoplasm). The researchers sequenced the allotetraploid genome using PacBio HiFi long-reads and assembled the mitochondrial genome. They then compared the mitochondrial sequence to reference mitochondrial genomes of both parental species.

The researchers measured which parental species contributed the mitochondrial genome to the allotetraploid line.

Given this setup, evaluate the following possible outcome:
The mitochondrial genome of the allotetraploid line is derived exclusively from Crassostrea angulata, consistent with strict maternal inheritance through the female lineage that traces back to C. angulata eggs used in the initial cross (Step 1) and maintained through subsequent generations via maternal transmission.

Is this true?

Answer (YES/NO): YES